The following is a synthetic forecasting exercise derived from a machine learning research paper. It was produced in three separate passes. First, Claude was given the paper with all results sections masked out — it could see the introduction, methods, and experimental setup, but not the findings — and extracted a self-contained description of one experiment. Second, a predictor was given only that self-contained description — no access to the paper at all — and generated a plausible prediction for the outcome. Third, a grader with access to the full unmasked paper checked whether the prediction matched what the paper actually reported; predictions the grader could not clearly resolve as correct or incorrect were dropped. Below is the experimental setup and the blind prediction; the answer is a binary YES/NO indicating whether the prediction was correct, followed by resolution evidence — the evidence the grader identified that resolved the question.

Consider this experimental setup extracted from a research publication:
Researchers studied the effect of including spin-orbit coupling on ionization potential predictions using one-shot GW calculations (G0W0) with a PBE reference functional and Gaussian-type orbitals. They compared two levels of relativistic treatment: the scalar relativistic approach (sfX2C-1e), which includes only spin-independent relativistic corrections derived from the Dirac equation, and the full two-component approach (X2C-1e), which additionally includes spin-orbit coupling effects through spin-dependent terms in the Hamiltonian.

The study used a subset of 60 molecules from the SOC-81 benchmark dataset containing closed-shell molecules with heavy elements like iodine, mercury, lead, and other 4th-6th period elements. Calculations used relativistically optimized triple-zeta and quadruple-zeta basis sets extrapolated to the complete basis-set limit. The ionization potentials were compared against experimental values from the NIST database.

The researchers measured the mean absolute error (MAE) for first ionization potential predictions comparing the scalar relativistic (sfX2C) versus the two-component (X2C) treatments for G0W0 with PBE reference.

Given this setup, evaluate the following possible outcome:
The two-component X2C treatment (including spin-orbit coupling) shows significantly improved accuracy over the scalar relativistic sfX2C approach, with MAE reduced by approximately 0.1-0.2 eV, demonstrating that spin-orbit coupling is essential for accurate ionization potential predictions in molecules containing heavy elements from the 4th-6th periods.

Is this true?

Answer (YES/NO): NO